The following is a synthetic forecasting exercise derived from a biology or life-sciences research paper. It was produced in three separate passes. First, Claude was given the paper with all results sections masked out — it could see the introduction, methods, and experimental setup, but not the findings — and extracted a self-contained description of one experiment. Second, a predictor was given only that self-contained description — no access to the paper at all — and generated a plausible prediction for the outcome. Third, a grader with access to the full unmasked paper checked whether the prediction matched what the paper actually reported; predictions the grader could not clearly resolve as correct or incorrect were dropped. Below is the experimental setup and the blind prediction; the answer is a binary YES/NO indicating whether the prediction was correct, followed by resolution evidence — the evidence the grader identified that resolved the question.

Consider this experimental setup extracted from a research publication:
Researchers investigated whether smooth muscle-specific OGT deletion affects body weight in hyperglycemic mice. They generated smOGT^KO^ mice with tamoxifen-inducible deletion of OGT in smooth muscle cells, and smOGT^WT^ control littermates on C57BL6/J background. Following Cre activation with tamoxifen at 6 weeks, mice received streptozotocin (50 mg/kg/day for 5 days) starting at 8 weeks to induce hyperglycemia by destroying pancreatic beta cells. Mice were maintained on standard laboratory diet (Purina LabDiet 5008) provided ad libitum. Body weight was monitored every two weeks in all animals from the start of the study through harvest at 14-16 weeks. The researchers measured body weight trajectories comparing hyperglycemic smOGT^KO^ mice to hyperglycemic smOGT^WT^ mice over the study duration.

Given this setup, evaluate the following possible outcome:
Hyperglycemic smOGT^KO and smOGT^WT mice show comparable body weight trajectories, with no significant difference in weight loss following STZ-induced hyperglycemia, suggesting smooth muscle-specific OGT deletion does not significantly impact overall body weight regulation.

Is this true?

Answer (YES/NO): YES